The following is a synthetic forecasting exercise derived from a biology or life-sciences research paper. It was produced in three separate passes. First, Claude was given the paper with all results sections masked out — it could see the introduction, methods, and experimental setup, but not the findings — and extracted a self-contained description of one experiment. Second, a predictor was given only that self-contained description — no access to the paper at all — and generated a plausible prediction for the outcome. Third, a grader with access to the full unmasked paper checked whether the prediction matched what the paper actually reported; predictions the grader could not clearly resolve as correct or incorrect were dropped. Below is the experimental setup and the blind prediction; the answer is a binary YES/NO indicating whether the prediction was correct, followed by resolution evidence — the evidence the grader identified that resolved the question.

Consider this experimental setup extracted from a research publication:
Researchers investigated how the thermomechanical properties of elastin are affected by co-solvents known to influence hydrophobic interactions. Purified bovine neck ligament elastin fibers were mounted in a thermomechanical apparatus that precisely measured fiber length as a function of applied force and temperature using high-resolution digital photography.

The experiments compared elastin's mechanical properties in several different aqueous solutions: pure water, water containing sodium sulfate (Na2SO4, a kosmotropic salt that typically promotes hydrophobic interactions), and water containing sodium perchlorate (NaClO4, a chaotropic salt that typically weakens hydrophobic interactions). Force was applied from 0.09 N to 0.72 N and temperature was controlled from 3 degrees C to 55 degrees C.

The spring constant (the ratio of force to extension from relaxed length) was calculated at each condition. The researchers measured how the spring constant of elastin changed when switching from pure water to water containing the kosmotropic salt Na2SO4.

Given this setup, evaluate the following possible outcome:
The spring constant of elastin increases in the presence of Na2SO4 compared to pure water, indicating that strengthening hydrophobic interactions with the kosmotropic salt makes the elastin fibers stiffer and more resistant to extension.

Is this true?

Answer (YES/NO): YES